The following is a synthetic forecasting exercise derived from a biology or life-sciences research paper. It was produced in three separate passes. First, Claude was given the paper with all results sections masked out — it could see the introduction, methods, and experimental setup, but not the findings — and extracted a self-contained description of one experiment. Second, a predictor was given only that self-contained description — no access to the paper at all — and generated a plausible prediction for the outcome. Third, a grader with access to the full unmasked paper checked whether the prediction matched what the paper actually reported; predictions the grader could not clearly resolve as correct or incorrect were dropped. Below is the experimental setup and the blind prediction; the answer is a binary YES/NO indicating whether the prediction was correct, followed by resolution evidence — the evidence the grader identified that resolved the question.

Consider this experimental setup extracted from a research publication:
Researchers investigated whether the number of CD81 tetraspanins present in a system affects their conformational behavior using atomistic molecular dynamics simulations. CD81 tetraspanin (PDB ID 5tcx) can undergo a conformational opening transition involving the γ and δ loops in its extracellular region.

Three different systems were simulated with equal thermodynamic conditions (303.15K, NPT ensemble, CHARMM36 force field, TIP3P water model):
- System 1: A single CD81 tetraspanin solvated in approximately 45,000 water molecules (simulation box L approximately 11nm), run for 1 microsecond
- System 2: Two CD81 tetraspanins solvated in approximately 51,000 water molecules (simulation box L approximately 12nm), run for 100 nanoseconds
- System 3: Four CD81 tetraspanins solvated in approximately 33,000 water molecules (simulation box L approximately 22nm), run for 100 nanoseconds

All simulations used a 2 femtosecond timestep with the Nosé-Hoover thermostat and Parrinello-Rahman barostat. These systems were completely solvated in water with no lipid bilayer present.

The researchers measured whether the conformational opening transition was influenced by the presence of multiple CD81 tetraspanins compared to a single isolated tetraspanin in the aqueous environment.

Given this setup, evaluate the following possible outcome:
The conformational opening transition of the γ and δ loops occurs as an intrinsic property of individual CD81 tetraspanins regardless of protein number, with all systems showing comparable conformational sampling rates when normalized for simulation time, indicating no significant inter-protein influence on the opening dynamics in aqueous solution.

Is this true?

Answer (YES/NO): NO